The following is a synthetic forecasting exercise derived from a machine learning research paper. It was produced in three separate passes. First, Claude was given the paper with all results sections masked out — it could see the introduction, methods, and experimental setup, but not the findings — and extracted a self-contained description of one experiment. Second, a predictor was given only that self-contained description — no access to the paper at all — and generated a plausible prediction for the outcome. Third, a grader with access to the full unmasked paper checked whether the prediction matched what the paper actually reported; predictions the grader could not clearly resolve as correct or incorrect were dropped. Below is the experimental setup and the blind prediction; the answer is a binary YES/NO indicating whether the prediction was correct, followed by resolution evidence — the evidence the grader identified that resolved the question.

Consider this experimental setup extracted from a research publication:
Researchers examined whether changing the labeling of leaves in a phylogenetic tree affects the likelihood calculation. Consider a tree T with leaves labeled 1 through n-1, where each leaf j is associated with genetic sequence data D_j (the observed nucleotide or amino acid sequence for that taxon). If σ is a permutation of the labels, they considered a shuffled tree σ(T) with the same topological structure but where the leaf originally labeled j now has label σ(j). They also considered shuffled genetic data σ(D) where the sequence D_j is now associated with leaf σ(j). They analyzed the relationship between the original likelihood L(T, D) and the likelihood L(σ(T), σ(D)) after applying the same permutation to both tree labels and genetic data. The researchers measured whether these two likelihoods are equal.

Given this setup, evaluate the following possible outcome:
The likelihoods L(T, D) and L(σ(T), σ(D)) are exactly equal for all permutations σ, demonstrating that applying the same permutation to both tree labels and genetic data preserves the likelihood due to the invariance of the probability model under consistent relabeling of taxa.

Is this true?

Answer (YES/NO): YES